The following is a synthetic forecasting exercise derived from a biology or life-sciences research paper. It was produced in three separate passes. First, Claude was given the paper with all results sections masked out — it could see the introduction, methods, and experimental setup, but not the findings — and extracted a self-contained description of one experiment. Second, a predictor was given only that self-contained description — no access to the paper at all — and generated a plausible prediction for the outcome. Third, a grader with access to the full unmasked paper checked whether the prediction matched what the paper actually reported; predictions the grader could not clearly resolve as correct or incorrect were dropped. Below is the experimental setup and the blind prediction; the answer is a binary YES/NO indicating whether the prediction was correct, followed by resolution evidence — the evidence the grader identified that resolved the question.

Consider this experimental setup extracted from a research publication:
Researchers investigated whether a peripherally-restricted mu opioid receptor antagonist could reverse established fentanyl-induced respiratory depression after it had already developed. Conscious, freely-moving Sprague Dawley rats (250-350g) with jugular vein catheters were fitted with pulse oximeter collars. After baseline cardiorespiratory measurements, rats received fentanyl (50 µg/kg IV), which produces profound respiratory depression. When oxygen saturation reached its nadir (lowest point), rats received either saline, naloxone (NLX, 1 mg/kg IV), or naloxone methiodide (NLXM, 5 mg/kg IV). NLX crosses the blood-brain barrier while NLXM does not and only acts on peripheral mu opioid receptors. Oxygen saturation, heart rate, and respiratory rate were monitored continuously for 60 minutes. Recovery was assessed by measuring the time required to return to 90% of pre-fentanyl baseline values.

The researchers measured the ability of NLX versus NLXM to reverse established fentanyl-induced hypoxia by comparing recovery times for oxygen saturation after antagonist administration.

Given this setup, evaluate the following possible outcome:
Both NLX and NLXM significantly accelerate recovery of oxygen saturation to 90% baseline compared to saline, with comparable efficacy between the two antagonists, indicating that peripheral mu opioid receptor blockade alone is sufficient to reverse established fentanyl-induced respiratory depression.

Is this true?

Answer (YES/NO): YES